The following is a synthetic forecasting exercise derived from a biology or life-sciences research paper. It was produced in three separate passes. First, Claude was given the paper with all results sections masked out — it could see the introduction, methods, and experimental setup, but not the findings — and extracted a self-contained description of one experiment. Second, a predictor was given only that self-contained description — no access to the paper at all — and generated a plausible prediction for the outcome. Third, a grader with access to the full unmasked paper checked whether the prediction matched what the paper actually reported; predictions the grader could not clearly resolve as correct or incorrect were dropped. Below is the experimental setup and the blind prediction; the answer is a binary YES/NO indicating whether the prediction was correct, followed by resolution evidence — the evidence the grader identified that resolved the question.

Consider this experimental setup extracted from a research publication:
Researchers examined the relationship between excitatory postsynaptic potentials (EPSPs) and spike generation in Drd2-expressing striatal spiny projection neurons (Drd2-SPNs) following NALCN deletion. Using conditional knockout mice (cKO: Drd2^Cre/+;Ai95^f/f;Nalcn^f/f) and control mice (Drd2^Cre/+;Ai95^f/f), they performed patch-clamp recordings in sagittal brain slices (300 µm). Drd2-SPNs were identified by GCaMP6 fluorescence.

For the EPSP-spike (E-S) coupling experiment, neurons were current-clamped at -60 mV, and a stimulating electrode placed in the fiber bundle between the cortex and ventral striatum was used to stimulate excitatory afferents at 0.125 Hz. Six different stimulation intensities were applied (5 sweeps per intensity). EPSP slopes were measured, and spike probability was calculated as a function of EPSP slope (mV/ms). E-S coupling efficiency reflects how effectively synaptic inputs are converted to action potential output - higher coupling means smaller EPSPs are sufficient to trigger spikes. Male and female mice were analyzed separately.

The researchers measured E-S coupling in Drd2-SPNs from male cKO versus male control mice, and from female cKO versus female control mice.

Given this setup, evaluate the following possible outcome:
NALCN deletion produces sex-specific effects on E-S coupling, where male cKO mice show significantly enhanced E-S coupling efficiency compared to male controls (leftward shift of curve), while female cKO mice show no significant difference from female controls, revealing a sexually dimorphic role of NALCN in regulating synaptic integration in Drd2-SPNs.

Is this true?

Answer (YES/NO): NO